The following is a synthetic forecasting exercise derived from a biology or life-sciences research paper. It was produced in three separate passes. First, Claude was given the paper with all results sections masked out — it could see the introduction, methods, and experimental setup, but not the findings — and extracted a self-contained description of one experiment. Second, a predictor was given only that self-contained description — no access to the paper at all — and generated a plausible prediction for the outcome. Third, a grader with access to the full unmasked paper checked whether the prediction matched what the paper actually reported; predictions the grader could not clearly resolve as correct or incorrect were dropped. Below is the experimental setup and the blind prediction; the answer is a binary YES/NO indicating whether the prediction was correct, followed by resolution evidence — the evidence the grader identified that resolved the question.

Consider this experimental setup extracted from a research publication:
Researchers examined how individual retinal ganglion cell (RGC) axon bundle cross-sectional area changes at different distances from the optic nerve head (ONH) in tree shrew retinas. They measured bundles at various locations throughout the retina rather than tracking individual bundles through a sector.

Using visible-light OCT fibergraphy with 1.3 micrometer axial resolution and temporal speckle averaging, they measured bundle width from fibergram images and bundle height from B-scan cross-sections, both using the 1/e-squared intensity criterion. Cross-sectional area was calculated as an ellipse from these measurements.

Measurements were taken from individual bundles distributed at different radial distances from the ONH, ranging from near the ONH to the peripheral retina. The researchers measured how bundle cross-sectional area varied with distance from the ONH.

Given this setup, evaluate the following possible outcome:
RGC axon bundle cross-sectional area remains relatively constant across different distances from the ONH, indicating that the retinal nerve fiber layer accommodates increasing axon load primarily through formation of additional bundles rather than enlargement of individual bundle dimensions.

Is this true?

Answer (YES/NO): NO